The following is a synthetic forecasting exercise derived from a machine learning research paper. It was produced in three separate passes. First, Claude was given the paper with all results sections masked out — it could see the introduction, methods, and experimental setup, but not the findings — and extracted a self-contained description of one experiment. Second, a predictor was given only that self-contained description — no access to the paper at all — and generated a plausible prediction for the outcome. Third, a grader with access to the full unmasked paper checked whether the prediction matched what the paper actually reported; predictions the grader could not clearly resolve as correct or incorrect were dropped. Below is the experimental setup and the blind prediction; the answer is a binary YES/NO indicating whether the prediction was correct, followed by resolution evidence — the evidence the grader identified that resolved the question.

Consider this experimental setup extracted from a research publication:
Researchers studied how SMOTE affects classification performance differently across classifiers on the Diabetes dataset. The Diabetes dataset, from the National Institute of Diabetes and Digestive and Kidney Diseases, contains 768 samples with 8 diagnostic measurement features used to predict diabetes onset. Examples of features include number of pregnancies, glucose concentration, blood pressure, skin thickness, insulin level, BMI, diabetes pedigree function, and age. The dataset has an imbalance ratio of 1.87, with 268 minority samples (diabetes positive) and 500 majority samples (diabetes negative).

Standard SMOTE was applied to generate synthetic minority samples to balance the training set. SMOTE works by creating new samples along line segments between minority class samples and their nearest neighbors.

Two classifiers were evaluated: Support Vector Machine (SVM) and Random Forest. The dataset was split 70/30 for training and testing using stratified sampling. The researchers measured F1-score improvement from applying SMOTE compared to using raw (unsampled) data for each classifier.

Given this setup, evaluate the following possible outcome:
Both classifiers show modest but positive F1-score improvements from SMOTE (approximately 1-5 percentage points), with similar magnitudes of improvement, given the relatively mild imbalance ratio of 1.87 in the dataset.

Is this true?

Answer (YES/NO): NO